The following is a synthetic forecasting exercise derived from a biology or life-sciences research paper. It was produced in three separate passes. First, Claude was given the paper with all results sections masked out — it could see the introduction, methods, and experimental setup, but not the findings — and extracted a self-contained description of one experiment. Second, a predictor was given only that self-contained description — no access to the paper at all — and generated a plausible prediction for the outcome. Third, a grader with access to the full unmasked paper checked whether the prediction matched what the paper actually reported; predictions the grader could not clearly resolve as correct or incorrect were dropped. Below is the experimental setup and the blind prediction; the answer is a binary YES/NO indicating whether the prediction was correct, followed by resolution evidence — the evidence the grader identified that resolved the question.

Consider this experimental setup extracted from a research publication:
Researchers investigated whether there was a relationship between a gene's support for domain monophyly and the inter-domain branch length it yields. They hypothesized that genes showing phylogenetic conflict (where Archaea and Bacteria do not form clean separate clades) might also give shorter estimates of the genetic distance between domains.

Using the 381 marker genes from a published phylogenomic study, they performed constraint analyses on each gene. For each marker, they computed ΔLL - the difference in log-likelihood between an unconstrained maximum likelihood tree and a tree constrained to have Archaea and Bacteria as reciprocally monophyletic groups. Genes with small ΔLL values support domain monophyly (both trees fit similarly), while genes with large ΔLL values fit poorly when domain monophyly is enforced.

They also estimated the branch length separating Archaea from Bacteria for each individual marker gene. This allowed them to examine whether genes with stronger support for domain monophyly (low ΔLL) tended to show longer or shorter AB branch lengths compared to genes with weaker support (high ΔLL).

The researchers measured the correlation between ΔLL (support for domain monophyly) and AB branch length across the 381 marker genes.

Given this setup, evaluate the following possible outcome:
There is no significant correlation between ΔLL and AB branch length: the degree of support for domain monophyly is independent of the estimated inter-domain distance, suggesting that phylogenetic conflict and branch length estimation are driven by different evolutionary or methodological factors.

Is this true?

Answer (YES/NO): NO